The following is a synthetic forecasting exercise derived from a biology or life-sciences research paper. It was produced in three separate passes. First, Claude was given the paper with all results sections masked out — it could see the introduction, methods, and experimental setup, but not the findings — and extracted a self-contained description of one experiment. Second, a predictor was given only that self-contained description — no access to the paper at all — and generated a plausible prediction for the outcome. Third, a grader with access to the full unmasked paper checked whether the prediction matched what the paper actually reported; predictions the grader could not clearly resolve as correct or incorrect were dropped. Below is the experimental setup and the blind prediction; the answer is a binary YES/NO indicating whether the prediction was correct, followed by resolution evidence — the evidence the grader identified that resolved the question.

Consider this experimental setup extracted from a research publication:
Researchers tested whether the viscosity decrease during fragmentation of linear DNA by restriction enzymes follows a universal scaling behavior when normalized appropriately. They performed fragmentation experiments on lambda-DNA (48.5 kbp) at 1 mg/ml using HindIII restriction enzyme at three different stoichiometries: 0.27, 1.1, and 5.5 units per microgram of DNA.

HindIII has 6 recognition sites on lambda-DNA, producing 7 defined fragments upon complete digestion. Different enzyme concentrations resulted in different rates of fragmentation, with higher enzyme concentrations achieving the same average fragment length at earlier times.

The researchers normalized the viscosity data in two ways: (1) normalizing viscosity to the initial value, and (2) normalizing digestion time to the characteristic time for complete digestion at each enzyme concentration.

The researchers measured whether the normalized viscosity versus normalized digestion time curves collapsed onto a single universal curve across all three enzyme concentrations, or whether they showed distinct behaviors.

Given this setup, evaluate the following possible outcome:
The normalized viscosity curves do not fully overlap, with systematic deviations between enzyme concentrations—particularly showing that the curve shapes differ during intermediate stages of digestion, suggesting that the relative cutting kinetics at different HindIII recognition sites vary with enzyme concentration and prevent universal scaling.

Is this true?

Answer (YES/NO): NO